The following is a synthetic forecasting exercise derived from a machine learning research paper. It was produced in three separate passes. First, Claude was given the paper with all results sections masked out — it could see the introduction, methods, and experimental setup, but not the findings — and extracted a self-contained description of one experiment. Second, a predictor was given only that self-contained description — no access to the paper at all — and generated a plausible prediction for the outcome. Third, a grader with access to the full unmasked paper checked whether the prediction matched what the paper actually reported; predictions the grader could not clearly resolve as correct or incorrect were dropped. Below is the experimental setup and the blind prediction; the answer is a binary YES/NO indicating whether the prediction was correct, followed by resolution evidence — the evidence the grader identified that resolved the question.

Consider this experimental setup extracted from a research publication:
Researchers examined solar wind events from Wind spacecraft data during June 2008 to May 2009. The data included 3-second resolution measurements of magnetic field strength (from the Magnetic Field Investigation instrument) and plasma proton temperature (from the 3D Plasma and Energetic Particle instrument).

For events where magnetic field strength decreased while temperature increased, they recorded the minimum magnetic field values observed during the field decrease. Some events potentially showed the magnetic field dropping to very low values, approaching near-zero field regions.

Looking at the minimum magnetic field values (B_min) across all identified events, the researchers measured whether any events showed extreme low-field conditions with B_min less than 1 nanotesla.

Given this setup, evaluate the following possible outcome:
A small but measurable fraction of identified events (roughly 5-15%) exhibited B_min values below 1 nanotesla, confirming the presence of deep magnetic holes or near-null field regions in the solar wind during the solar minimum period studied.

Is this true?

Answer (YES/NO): YES